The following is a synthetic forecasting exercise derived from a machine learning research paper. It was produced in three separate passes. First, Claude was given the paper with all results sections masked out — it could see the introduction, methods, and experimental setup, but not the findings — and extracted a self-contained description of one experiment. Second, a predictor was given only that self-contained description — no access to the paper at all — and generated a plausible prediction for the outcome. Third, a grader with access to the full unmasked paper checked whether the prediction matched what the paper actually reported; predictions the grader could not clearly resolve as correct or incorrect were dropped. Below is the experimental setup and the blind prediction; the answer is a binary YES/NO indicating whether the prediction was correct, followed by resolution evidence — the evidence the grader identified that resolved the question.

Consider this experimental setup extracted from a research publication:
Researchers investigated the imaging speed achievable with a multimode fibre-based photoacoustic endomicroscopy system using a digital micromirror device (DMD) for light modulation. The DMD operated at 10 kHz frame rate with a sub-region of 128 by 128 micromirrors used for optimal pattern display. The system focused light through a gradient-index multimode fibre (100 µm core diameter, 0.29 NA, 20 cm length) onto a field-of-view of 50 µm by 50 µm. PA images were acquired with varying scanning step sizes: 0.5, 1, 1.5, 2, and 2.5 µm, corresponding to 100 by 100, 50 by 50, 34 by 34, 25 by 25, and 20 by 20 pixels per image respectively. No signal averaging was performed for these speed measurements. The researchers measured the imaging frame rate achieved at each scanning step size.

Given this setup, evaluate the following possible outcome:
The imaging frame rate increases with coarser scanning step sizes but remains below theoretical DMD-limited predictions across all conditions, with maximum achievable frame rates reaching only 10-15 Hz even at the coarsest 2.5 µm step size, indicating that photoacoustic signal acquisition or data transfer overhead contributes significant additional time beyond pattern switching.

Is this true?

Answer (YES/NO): NO